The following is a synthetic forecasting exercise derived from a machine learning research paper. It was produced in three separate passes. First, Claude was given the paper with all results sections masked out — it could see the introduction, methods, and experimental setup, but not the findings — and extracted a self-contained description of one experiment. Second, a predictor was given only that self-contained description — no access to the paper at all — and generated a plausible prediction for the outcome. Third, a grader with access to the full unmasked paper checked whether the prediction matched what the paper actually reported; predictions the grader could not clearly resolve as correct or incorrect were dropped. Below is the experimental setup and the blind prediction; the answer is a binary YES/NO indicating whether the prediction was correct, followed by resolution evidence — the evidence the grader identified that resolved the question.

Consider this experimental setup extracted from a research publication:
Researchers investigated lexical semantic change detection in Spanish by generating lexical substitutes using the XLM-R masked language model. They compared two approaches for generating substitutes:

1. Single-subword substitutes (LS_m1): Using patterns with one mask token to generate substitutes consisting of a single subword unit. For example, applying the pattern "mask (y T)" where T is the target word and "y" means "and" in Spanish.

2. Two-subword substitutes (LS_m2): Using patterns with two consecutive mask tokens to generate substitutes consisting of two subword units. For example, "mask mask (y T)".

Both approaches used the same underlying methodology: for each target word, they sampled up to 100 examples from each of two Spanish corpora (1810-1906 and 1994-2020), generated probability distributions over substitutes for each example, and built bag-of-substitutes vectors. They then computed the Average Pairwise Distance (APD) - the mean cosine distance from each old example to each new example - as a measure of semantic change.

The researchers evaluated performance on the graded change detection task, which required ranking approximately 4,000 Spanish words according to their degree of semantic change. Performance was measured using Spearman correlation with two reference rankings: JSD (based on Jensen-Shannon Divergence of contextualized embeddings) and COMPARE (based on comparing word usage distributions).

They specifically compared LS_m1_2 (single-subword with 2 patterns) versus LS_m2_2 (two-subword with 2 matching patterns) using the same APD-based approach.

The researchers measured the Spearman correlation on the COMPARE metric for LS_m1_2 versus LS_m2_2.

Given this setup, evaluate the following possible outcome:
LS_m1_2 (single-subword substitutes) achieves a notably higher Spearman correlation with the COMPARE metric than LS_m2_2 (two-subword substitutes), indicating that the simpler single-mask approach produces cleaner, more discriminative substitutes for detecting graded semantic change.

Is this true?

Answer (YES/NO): NO